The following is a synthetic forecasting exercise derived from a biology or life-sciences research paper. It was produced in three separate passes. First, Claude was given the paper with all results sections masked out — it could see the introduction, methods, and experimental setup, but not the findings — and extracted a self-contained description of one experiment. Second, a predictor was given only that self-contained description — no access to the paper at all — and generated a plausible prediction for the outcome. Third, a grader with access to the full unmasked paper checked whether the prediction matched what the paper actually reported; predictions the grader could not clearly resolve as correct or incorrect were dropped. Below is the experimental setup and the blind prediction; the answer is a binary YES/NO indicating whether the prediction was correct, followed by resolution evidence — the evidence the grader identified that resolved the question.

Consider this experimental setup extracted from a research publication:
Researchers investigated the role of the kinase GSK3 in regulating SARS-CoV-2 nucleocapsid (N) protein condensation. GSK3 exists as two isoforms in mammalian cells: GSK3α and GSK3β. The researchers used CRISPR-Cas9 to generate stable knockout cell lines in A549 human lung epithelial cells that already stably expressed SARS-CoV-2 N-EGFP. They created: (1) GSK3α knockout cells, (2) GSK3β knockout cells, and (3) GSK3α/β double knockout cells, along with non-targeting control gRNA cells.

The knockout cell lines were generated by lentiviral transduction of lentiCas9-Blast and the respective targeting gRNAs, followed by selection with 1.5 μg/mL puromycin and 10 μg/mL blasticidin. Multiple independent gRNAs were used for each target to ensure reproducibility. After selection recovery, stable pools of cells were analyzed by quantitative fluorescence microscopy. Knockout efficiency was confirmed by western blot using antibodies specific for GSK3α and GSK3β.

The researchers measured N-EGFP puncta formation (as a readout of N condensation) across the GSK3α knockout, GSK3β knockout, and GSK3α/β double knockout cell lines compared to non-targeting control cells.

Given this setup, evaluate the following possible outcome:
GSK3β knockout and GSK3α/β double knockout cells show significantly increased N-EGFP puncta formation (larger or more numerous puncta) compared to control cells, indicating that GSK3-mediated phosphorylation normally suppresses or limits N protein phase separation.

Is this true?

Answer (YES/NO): YES